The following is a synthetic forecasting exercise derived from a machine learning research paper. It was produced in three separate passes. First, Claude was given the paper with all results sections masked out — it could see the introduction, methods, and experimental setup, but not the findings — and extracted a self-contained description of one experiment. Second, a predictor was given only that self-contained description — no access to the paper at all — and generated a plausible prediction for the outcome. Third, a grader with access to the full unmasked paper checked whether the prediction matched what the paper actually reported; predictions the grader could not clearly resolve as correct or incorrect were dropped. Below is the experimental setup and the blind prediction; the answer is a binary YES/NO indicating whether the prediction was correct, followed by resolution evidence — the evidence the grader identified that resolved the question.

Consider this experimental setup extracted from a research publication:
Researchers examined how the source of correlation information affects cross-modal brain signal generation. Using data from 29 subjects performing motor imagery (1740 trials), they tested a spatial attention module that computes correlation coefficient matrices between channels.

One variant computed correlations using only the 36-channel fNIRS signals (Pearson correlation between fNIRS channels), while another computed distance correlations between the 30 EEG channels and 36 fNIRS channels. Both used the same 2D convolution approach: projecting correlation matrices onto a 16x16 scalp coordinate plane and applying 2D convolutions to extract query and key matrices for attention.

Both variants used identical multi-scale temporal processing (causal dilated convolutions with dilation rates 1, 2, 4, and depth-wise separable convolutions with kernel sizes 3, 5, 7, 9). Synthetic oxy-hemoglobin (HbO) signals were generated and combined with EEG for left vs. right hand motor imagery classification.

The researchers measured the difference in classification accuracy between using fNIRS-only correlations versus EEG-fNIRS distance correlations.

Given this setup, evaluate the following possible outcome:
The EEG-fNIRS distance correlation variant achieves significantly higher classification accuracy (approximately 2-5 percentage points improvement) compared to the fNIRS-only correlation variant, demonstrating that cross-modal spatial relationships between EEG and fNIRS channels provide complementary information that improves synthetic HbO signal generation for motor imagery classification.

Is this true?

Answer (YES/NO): NO